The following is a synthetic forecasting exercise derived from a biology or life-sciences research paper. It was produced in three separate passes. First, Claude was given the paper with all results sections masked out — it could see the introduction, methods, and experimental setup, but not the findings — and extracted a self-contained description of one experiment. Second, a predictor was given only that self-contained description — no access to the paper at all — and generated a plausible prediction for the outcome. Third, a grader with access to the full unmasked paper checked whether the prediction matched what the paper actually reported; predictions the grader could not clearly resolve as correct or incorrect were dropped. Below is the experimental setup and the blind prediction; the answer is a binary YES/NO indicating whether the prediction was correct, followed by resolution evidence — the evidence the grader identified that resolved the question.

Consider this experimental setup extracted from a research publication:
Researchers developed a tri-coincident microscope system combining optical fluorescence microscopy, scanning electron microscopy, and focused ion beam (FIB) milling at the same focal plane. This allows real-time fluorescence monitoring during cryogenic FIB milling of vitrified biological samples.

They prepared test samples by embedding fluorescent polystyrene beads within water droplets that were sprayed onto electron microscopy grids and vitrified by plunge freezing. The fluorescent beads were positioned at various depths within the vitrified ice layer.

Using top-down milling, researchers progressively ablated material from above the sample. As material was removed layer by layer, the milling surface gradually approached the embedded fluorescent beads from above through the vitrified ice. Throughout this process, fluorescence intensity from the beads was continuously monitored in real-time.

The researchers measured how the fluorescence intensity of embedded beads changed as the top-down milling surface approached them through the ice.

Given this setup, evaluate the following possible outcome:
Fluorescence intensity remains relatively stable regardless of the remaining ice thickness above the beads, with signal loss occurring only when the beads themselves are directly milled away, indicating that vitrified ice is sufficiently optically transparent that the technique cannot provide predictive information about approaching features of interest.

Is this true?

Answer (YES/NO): NO